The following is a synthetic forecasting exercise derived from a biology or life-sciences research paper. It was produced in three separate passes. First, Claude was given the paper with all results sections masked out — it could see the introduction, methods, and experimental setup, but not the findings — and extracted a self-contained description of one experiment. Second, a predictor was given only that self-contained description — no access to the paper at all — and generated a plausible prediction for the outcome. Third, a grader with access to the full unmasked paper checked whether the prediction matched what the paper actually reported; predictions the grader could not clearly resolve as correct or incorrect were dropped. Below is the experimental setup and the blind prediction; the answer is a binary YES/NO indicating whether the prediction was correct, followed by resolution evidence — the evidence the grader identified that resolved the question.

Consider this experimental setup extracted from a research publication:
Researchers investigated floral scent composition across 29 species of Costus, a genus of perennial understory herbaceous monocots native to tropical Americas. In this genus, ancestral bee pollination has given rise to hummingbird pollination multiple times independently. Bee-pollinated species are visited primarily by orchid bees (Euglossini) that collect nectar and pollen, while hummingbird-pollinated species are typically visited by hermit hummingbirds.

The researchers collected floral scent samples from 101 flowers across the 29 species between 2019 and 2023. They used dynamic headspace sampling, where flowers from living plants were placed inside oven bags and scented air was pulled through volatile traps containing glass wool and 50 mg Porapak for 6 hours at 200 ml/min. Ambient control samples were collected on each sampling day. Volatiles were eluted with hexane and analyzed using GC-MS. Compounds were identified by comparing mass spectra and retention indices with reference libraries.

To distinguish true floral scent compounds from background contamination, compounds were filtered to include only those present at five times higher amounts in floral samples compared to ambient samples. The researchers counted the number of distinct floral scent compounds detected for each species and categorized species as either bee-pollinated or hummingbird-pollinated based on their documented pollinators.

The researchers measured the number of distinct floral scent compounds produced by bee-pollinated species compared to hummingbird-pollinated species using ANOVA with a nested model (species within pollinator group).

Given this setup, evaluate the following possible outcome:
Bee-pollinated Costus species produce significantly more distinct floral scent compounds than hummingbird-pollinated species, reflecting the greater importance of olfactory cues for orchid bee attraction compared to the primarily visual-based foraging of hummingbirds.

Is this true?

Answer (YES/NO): YES